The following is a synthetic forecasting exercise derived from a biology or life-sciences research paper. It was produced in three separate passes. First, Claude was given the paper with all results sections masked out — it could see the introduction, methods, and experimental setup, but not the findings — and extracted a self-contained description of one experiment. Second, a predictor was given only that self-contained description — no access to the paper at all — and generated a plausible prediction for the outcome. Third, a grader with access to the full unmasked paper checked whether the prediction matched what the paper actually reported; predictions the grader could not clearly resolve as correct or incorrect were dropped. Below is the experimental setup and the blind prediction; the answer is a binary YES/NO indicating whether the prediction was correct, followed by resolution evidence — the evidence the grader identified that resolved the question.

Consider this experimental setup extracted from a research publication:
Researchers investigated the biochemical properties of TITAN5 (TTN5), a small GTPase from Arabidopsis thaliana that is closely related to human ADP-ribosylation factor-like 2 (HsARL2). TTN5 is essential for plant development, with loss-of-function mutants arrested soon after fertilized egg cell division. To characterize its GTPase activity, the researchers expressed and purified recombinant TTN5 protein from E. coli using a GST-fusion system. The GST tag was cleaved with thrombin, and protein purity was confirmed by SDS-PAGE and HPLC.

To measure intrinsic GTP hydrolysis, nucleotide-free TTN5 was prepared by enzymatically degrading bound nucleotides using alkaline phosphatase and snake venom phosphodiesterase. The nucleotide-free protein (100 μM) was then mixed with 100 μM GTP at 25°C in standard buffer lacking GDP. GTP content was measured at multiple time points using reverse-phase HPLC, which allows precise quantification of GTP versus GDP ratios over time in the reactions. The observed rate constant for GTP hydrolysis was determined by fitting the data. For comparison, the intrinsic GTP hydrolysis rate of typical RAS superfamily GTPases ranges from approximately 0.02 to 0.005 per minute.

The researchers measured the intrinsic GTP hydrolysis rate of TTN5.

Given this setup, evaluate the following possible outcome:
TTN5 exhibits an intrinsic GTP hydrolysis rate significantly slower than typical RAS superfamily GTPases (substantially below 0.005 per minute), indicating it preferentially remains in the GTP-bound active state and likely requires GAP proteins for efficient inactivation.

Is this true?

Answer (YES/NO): NO